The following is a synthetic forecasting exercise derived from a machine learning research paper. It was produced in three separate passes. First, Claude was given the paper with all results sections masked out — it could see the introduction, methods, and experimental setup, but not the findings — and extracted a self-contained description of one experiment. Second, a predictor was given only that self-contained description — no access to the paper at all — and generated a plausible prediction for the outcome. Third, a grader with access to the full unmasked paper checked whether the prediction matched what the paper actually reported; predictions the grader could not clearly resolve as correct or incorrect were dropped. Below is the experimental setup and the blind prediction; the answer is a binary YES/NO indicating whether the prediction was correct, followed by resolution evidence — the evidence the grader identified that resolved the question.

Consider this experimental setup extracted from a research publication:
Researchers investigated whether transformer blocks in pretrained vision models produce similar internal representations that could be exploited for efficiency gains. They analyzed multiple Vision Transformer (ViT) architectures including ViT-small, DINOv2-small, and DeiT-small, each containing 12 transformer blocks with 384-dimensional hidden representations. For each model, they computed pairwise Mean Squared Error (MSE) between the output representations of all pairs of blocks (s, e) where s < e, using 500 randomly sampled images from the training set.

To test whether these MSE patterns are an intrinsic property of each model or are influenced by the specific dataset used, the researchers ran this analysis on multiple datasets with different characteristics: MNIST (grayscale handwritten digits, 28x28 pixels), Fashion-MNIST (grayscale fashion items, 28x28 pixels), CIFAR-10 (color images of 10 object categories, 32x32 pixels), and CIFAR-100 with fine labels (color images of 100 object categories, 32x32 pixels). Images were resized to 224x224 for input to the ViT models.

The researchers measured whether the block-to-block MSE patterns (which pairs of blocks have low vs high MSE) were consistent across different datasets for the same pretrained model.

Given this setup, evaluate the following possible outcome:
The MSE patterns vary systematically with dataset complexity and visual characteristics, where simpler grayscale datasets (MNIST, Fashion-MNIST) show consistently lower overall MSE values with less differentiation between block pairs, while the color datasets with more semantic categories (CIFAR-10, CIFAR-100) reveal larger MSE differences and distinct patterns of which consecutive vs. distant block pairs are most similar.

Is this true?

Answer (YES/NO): NO